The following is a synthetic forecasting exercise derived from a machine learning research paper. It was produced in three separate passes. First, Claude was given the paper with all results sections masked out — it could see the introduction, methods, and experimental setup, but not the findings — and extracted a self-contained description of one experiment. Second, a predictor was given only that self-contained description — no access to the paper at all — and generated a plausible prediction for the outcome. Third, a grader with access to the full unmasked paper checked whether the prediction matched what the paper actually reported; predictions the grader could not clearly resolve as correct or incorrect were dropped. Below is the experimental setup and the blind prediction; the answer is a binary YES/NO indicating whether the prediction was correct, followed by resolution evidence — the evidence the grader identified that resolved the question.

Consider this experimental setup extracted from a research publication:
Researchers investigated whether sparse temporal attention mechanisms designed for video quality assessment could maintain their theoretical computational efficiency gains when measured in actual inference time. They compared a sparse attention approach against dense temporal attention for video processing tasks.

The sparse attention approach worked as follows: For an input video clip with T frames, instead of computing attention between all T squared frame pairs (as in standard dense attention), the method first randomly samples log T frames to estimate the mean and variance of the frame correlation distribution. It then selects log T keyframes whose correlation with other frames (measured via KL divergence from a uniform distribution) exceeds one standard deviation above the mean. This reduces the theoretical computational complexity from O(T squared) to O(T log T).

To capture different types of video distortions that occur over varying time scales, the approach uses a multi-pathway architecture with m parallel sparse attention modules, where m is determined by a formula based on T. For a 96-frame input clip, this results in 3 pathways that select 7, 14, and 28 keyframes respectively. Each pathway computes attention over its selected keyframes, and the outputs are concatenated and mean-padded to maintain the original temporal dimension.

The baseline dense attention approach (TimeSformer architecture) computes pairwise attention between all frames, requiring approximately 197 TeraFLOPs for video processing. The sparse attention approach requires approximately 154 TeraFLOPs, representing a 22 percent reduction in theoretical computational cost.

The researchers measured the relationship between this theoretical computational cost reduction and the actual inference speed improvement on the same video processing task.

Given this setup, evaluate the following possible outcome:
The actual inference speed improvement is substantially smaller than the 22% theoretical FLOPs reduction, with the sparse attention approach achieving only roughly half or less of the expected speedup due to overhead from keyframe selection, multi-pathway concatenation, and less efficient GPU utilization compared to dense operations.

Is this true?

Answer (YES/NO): NO